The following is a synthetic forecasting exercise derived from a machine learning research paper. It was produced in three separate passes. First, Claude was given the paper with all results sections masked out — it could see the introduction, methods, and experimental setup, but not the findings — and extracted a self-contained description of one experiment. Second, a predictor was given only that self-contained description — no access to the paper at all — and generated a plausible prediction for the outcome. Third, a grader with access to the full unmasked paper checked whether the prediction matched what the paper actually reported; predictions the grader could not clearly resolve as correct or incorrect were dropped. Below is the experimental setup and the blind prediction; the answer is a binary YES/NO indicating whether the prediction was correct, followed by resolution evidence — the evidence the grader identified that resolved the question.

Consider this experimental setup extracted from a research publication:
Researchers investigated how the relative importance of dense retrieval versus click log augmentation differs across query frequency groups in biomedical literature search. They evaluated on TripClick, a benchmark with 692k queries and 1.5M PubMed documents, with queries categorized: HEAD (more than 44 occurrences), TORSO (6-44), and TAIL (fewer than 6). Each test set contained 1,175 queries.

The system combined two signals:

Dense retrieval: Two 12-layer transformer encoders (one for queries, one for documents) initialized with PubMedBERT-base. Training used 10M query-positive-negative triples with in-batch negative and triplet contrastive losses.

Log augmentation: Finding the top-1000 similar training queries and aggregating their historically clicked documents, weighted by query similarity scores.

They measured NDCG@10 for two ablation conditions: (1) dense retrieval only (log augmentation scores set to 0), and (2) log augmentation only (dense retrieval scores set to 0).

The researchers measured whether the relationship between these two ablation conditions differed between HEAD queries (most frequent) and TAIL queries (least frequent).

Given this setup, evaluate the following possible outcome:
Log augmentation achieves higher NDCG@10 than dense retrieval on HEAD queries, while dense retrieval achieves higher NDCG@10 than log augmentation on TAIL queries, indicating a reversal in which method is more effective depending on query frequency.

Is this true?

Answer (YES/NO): YES